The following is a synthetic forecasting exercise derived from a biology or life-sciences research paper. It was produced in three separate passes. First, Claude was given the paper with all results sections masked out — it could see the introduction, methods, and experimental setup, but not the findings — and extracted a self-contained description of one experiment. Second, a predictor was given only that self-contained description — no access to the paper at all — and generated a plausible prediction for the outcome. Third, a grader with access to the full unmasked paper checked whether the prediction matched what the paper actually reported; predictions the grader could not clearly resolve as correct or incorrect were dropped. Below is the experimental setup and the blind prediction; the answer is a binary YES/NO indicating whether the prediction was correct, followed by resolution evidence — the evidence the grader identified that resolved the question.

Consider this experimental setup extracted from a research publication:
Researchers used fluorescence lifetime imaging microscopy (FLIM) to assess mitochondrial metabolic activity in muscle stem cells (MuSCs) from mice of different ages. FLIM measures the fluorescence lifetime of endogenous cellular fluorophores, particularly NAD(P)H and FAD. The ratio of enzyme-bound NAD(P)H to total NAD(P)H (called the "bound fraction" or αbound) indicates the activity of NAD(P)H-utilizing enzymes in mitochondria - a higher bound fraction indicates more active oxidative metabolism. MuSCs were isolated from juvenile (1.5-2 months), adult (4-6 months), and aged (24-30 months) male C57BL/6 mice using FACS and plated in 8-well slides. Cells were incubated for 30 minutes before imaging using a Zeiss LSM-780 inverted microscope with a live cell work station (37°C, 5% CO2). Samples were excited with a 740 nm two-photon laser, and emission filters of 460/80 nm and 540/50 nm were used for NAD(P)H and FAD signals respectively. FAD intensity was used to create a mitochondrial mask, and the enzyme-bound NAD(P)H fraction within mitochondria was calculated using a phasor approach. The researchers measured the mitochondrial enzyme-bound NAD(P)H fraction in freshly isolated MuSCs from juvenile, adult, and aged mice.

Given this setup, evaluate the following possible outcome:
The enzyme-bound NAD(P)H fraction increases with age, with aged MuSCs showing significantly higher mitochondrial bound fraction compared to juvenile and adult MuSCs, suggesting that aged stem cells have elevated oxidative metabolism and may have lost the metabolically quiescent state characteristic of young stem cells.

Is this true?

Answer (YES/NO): NO